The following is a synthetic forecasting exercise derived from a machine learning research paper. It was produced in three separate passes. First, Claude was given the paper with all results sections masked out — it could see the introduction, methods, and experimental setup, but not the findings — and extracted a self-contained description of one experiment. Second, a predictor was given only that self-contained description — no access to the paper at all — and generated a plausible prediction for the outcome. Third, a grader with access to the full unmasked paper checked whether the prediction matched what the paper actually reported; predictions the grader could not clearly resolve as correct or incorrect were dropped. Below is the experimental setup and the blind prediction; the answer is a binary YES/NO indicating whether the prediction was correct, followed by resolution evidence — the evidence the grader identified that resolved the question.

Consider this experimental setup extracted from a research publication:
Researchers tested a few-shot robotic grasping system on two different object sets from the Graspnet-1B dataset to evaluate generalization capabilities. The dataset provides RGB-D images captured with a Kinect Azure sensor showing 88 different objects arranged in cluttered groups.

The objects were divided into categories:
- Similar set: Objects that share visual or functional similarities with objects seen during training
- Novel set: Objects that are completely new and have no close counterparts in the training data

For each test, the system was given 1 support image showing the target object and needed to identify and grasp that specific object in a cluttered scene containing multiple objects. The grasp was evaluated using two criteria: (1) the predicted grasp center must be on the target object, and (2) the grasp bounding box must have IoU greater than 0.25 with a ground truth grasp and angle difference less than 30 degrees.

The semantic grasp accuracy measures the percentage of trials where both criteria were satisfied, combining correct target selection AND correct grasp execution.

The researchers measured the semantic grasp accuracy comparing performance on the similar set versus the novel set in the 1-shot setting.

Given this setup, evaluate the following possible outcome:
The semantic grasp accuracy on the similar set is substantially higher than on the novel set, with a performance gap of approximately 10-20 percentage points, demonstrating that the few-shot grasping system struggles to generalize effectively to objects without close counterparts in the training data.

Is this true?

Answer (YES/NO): NO